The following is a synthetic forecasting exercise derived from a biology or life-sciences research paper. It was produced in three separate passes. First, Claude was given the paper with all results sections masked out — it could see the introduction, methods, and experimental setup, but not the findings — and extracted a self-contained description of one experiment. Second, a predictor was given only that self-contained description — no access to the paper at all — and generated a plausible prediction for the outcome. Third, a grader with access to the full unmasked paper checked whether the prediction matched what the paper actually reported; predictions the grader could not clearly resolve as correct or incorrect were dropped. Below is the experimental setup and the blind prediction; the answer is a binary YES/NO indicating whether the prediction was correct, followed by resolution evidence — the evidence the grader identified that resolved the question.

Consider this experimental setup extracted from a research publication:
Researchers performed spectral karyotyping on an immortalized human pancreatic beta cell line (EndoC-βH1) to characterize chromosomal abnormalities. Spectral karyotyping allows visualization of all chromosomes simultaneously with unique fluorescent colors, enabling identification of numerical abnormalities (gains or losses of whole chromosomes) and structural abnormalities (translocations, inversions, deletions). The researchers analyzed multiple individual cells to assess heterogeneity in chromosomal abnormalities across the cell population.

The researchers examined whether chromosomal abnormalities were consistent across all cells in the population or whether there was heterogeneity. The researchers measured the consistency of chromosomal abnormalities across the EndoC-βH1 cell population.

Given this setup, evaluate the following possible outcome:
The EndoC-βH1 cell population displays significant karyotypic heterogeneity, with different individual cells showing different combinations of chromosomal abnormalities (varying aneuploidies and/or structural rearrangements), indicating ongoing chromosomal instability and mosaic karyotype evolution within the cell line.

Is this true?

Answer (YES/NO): YES